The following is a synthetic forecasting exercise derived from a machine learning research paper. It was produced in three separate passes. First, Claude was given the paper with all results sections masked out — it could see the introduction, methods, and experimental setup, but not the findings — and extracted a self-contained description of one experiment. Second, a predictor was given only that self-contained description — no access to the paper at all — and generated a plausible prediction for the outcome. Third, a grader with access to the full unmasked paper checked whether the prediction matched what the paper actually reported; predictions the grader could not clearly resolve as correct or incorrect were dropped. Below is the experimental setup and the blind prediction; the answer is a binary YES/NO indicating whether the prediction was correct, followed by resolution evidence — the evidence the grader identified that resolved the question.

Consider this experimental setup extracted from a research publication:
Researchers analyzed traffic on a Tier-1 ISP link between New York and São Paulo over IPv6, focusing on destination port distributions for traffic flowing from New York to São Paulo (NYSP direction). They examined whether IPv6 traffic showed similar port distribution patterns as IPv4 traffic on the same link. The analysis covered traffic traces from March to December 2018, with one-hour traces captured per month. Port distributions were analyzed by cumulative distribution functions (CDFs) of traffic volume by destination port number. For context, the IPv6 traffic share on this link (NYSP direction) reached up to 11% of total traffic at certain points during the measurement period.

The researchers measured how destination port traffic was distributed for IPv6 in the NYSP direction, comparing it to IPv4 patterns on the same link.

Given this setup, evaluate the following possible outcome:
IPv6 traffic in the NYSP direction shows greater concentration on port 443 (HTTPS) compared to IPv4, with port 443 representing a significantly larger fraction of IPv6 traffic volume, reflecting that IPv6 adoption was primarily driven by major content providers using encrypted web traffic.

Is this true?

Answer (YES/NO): NO